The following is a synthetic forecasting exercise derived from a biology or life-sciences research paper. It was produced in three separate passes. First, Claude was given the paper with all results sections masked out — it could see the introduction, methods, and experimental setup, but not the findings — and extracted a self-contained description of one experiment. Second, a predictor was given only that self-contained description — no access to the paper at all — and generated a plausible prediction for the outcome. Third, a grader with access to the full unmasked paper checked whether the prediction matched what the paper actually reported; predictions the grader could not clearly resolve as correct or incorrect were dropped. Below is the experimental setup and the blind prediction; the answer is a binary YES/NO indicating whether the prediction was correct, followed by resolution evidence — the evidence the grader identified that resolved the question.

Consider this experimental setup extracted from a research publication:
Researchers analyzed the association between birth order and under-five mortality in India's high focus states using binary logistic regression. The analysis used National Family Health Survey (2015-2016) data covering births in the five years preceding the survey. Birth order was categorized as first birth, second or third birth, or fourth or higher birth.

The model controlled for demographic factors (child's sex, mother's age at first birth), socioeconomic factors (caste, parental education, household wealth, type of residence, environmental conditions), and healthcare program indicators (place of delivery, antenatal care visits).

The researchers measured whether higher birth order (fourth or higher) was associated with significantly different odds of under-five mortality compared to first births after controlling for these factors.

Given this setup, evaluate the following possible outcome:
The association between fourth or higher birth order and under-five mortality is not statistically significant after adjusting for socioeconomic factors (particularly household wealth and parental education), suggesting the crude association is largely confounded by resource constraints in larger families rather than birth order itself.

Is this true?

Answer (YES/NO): NO